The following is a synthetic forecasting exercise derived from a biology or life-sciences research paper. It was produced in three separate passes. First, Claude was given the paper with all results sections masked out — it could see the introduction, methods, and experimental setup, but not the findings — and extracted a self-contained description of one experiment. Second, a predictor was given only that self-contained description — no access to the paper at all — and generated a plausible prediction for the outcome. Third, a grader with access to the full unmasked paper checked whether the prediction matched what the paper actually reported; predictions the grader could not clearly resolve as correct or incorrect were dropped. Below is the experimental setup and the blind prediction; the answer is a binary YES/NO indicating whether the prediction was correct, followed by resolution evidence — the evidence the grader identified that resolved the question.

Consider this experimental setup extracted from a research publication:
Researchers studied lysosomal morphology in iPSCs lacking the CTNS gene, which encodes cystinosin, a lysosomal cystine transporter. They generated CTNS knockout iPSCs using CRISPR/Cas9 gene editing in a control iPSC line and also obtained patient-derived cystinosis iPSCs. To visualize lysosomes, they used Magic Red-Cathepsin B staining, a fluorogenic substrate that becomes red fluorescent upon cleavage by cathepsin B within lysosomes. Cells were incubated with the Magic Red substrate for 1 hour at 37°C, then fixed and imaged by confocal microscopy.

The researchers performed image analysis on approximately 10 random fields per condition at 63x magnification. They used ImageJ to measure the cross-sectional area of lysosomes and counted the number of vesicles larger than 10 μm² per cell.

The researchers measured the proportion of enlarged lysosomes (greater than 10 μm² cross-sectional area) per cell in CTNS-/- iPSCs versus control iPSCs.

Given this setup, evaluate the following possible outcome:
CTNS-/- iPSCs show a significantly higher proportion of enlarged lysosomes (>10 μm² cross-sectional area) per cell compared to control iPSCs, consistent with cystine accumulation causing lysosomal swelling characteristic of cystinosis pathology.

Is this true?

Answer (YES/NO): YES